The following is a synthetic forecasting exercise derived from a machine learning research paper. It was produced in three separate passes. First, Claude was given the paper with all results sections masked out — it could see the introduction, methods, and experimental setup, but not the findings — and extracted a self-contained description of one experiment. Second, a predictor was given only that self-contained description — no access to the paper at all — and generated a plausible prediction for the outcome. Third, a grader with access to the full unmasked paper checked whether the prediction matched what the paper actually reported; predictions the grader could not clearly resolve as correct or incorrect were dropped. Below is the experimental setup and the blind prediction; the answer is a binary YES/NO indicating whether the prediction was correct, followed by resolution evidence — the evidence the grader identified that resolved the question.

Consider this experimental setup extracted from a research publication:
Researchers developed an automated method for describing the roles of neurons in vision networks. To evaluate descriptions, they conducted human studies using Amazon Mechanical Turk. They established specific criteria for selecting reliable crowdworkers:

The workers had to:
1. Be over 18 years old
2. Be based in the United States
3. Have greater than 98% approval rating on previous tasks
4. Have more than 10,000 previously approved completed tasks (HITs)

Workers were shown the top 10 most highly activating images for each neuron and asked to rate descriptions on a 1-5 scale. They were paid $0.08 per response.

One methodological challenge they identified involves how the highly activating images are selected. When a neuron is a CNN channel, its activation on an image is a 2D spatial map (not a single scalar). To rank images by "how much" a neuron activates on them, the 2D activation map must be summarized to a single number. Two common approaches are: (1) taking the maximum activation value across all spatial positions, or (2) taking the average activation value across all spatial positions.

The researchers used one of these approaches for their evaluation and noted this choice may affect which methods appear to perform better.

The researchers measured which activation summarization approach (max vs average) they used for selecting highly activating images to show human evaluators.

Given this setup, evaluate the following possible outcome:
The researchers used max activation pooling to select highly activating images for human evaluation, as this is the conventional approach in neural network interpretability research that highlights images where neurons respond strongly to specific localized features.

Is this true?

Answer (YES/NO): NO